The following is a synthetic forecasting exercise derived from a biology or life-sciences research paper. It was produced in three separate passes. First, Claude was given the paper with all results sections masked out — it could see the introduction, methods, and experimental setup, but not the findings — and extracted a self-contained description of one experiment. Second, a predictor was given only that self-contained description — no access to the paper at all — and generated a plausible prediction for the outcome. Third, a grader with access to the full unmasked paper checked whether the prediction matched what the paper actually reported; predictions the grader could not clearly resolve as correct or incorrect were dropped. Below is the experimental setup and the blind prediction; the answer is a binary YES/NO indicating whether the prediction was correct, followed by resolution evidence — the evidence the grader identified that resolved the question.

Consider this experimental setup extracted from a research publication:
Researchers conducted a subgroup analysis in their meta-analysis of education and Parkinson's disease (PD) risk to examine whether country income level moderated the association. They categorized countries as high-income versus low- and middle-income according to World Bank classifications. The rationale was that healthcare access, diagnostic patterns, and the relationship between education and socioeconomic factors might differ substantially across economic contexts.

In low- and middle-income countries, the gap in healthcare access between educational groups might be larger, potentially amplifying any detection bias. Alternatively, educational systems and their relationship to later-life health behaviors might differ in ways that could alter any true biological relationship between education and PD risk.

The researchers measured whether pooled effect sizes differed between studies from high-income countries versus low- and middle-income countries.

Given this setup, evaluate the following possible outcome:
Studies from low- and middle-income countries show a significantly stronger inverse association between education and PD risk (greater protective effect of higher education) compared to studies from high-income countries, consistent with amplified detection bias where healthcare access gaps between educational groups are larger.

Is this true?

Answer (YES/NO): NO